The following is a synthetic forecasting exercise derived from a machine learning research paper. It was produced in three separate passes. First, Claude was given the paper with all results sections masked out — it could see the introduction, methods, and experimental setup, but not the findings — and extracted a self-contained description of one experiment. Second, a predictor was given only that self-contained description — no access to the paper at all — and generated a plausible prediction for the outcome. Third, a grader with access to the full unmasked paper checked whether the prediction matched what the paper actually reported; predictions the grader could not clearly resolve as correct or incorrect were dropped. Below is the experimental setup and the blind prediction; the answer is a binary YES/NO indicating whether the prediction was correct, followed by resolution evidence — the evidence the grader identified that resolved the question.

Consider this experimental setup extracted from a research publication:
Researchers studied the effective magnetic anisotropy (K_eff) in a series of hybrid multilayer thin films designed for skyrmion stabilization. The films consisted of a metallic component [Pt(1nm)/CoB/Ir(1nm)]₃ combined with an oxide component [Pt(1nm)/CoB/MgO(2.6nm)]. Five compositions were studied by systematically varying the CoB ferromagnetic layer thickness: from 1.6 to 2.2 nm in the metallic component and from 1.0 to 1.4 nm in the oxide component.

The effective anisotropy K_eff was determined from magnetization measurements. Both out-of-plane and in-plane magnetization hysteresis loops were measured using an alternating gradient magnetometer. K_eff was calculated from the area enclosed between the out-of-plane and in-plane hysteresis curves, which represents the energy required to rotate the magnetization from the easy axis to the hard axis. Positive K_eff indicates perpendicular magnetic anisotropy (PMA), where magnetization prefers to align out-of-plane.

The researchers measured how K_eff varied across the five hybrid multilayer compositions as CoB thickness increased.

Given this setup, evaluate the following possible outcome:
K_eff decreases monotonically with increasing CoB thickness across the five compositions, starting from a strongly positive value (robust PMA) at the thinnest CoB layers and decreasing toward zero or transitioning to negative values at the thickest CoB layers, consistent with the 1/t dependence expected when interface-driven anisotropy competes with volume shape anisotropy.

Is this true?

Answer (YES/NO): YES